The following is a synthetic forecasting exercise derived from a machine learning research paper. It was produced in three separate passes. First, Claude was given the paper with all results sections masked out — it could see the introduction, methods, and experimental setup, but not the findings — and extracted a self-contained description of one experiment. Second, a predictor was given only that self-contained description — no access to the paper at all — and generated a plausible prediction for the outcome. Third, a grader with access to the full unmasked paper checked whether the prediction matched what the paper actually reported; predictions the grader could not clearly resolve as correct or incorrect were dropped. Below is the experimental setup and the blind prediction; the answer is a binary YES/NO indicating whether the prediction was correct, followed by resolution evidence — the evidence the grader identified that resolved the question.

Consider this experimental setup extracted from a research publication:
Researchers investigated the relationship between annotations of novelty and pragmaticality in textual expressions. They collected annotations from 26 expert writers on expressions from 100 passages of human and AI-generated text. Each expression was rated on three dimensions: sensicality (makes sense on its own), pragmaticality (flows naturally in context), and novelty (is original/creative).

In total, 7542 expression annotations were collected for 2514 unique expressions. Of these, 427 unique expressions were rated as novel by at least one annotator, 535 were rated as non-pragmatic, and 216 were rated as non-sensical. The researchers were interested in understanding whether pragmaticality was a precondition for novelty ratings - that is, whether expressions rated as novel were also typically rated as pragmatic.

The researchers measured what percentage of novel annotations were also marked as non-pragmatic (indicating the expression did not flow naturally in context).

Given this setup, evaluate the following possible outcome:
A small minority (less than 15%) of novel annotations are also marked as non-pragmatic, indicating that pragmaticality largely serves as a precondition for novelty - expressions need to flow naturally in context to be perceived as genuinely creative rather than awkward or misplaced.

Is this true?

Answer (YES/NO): YES